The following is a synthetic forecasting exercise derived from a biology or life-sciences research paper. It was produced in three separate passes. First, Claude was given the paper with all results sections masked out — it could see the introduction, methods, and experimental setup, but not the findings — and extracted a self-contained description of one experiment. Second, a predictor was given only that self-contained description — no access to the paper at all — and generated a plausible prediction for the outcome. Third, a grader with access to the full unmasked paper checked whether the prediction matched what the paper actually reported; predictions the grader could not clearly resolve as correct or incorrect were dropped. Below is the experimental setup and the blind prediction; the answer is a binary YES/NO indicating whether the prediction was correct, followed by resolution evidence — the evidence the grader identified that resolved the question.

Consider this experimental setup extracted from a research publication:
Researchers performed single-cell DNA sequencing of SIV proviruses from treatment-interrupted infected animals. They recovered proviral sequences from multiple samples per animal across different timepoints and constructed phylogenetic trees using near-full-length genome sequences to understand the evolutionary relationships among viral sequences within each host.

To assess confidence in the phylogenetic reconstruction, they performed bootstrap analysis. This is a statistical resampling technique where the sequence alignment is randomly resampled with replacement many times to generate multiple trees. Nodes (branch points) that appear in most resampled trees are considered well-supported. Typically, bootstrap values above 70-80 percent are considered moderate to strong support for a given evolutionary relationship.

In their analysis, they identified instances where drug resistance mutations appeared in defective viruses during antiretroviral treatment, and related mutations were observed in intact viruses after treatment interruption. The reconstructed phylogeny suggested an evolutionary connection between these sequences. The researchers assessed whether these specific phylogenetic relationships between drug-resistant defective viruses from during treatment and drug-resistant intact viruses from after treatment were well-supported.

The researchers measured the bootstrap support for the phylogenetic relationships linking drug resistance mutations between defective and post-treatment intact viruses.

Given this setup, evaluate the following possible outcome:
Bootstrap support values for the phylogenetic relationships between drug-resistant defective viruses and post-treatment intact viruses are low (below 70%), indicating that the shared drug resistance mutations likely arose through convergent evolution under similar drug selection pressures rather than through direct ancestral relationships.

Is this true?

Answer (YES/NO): NO